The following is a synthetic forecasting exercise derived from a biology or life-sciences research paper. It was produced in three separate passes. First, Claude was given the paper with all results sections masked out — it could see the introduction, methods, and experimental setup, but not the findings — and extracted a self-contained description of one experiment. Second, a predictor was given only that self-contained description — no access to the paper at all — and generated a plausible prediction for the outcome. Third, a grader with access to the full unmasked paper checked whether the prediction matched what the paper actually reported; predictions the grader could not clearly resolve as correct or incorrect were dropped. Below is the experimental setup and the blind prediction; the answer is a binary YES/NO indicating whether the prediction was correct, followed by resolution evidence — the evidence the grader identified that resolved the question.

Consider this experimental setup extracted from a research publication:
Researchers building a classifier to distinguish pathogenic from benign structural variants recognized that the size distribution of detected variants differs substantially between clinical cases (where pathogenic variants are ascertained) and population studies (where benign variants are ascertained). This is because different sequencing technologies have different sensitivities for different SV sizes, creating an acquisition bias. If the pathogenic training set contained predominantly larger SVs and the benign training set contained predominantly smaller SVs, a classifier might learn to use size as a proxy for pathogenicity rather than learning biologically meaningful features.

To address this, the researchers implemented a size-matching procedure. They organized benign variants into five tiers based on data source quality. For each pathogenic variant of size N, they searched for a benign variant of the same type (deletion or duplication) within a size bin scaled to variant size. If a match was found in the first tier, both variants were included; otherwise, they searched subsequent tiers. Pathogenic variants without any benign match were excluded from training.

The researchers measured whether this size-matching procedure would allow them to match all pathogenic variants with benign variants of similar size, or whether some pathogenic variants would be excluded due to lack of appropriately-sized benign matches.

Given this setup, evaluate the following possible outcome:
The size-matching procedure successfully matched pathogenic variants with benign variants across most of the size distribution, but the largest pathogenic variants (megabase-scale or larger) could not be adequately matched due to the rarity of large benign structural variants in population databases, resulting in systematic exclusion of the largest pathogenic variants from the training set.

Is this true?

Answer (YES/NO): YES